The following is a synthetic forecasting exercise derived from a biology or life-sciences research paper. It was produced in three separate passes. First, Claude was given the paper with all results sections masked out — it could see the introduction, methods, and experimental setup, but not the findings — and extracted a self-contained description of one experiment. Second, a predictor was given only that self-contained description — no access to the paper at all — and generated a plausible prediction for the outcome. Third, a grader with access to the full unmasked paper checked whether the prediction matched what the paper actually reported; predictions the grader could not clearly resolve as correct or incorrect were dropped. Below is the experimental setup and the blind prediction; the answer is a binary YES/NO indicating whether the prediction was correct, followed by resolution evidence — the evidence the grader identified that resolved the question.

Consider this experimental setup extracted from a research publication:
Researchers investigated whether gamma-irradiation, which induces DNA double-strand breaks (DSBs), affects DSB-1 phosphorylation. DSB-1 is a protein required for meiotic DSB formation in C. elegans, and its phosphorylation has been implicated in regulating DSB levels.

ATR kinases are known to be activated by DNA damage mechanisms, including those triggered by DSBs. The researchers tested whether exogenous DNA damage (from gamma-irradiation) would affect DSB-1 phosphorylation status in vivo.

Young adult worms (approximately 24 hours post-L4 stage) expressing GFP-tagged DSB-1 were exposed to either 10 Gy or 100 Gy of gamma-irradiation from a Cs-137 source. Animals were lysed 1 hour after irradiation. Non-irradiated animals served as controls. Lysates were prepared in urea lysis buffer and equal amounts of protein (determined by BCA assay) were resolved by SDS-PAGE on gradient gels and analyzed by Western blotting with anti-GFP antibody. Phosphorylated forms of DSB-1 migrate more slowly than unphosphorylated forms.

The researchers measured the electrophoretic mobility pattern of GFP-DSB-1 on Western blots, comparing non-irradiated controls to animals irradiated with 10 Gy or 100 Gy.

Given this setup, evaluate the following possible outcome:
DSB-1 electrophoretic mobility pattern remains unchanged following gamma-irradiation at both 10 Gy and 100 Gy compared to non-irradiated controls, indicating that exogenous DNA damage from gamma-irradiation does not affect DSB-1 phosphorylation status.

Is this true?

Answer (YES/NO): NO